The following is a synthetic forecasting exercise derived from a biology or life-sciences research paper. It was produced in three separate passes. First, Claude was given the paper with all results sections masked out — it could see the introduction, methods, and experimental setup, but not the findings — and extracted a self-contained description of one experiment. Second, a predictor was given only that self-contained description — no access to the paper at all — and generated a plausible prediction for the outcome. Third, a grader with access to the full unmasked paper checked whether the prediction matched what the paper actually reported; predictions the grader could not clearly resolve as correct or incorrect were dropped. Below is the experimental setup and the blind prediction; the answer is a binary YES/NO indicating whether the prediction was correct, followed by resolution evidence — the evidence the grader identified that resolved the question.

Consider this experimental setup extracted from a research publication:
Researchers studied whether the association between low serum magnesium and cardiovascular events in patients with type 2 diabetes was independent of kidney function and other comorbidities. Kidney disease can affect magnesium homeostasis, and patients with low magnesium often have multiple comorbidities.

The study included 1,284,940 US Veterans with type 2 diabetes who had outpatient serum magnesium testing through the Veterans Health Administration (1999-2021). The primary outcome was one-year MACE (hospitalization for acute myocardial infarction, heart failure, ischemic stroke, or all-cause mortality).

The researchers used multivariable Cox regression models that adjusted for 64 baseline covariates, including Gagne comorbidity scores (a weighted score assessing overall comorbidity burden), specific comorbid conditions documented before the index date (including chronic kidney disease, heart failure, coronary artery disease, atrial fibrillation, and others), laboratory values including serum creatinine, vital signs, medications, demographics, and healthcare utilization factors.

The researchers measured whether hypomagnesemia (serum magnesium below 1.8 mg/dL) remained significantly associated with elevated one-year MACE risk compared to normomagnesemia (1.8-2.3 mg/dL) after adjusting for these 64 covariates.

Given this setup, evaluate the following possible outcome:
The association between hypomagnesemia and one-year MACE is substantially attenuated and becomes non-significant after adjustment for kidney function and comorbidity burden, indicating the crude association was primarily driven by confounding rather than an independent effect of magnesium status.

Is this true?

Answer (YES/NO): NO